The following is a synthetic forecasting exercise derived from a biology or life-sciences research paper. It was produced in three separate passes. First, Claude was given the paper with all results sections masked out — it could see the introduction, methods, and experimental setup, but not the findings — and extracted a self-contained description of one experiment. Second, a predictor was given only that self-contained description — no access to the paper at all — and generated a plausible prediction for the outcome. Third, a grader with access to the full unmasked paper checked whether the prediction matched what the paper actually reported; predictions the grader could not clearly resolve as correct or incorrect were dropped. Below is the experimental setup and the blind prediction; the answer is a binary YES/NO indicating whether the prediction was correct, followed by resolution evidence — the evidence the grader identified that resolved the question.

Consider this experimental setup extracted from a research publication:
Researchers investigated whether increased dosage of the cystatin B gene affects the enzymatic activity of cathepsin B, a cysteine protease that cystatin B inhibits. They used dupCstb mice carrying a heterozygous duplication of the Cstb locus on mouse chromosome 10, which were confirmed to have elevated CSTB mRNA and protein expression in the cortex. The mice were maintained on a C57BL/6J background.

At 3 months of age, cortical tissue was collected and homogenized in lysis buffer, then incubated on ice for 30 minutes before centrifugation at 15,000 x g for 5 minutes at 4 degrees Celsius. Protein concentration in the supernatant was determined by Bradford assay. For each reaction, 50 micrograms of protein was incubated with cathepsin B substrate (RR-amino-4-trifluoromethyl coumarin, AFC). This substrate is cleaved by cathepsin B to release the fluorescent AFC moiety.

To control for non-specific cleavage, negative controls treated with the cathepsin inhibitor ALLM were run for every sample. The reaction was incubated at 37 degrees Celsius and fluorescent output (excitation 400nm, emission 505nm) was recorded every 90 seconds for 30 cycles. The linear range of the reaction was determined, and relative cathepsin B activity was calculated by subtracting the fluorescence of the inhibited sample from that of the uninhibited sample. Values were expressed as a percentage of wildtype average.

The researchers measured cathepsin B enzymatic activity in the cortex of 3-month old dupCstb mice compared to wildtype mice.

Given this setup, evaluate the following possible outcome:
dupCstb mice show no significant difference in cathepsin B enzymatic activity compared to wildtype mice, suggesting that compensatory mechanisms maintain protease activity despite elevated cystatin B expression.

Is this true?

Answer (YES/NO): YES